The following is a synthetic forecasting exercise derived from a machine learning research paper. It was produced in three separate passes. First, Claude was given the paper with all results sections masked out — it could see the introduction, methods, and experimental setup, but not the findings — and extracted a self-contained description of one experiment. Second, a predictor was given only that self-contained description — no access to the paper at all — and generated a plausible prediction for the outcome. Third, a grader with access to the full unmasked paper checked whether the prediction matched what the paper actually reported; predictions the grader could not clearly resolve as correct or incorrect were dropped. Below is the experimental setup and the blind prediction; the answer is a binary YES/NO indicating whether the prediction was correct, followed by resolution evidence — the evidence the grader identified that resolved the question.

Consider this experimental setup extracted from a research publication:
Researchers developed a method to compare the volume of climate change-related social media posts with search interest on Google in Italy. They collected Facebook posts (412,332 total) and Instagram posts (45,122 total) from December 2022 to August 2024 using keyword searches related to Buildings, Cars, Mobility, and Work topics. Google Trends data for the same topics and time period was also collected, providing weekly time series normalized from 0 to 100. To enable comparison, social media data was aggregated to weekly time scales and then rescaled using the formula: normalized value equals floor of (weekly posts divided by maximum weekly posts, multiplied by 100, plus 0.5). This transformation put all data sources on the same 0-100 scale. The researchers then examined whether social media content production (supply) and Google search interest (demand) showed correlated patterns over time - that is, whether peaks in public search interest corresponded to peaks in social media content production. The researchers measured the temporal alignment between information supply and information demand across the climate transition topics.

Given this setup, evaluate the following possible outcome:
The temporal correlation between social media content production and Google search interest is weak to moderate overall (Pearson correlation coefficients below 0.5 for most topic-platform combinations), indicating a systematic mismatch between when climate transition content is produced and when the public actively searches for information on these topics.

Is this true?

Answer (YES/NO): NO